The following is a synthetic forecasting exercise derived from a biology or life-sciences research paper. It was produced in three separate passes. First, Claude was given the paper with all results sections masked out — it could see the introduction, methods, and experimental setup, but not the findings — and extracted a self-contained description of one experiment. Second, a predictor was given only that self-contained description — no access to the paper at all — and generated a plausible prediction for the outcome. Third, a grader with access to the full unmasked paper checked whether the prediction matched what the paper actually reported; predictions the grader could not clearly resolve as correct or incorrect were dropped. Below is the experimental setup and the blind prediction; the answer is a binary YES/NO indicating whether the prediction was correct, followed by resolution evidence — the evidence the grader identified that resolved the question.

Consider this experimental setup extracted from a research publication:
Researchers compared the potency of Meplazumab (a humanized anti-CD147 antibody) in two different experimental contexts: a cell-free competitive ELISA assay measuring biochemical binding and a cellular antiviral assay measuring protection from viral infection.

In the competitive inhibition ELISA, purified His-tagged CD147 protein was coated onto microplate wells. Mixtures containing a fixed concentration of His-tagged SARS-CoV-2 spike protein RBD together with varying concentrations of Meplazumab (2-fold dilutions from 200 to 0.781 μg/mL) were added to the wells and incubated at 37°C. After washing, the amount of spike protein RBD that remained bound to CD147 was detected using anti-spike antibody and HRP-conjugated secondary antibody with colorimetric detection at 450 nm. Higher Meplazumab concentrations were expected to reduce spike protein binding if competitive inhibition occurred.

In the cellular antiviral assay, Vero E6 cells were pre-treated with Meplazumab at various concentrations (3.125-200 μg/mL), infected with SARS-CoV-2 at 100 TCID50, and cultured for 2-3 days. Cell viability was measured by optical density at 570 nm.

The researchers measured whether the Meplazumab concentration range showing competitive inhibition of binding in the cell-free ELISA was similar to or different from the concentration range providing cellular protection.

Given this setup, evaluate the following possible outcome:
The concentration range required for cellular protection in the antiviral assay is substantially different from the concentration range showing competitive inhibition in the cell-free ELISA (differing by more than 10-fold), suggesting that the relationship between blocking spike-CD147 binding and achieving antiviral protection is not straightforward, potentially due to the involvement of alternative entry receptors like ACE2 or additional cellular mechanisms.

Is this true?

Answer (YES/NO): NO